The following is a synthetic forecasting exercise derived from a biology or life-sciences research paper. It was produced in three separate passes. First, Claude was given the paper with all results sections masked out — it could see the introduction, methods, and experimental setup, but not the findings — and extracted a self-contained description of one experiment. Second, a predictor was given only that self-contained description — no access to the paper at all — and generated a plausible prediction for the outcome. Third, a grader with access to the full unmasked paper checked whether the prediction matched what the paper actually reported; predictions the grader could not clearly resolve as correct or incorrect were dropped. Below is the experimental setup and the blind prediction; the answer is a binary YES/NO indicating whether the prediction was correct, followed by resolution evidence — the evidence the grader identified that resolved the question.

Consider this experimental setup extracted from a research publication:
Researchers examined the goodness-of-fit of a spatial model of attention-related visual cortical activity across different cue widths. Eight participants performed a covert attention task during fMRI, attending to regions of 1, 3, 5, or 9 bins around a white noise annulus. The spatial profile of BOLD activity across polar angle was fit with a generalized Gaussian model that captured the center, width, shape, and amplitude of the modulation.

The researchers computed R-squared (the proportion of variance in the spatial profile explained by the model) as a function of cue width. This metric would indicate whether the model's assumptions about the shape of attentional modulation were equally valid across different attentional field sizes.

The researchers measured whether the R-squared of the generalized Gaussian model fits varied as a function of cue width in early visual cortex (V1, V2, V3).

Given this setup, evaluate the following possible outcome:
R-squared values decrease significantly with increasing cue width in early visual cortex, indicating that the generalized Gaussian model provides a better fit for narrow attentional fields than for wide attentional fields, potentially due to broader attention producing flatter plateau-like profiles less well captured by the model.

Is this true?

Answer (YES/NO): NO